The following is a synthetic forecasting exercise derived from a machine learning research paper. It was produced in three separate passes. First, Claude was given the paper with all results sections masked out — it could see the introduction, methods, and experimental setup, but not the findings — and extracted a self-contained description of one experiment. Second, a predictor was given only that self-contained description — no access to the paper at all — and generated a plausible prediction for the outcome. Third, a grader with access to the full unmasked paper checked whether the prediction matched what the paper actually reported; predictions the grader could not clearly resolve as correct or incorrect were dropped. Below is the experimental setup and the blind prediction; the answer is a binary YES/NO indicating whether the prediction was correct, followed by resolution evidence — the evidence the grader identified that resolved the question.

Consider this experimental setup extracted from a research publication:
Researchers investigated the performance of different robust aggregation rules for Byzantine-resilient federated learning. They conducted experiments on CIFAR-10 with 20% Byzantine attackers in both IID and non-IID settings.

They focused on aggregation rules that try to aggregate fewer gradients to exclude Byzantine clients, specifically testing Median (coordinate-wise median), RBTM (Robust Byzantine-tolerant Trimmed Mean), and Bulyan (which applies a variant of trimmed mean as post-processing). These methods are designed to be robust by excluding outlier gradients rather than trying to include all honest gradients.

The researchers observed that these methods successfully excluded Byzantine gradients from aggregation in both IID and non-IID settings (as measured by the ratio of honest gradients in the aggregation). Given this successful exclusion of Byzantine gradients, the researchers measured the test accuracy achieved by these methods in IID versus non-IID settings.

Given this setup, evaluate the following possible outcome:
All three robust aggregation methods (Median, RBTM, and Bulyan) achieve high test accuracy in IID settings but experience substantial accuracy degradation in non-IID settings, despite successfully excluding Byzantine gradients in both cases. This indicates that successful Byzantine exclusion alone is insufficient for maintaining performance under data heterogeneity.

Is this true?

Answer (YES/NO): YES